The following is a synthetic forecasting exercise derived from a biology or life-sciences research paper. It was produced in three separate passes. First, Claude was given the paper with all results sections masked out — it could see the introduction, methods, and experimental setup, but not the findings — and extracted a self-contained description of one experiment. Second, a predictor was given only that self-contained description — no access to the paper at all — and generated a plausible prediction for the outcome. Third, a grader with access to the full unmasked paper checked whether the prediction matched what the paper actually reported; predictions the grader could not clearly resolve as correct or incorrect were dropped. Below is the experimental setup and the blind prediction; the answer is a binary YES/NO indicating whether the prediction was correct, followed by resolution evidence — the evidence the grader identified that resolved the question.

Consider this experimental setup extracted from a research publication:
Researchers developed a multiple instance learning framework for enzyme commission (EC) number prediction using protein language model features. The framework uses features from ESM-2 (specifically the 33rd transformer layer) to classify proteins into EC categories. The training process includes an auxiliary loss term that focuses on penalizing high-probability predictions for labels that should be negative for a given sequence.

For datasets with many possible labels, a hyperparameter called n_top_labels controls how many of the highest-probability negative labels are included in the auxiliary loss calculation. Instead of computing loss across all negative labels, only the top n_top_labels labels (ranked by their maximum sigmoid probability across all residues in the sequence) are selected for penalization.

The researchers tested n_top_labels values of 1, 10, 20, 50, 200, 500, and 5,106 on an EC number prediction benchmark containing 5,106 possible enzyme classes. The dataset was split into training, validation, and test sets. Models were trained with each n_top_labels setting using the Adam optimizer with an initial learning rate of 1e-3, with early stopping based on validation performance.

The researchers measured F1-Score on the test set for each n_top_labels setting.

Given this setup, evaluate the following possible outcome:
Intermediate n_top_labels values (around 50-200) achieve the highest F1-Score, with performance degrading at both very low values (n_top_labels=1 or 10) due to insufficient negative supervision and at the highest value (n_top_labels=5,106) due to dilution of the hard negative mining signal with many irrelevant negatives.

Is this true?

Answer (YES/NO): NO